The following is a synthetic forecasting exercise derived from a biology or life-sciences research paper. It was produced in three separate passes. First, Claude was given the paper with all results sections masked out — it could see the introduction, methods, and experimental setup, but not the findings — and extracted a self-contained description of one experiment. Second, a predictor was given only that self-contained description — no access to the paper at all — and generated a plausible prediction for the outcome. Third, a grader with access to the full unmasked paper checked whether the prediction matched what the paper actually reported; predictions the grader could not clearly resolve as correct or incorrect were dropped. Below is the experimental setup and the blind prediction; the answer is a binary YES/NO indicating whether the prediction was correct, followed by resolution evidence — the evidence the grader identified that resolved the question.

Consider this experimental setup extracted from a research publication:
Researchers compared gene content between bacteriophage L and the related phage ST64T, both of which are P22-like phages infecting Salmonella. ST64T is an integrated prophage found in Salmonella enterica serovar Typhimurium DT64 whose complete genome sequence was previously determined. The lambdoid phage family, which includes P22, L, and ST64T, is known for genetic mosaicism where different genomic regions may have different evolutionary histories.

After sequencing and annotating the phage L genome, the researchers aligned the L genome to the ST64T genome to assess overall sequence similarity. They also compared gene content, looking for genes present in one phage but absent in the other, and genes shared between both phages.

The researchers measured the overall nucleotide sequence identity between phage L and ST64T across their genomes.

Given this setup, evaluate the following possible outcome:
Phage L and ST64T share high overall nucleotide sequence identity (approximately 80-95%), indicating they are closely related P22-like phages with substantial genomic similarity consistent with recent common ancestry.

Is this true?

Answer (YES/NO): NO